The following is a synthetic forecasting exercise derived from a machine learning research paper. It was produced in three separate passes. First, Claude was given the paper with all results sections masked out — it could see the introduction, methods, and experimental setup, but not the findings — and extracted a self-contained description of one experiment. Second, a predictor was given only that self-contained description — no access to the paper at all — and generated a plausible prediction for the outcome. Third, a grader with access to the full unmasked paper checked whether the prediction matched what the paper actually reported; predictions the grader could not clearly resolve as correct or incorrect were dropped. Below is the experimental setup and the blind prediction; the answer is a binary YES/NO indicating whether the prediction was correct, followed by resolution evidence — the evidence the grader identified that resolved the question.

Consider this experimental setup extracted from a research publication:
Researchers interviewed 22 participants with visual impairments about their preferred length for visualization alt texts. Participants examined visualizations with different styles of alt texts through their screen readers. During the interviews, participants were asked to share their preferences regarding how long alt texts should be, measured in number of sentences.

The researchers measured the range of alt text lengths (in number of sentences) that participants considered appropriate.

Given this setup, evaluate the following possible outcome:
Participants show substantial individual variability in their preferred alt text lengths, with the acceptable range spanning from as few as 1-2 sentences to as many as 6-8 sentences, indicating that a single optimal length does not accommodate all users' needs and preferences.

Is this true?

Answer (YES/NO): NO